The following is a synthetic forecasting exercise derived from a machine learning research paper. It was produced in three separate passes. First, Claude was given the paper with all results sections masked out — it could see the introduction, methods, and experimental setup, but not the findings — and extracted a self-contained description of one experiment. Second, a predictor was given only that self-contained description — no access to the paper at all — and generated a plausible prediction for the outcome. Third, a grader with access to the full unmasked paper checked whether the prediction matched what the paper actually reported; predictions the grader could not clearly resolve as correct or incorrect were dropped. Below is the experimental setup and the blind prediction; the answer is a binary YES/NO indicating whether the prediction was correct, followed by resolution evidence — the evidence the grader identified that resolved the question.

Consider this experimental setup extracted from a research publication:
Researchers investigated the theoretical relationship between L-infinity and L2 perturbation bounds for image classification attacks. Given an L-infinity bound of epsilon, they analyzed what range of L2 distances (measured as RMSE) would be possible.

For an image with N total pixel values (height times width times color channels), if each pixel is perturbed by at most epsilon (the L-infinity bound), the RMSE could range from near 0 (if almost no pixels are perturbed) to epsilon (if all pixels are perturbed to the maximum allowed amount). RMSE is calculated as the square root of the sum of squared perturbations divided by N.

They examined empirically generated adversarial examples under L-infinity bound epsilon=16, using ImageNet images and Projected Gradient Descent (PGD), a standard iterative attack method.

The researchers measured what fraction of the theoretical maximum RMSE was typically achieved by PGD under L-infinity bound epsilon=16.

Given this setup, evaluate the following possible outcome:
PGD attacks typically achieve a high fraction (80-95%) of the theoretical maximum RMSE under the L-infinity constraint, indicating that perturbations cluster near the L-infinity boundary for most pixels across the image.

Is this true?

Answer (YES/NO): NO